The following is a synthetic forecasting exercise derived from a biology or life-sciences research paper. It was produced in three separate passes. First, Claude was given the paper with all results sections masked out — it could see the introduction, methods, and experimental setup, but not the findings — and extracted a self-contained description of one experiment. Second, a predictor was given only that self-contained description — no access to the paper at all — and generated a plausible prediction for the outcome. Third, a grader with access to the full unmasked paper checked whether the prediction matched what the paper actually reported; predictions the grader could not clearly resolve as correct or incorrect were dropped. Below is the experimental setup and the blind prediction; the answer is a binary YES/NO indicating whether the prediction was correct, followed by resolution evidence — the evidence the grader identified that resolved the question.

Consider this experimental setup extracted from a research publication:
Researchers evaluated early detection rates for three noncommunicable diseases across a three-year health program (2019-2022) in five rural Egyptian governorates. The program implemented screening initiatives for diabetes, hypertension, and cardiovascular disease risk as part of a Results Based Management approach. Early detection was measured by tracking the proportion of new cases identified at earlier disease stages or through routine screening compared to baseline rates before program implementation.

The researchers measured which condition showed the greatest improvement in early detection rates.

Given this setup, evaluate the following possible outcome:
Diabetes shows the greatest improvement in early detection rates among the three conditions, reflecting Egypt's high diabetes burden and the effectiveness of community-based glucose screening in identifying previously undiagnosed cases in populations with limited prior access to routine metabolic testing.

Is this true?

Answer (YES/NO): YES